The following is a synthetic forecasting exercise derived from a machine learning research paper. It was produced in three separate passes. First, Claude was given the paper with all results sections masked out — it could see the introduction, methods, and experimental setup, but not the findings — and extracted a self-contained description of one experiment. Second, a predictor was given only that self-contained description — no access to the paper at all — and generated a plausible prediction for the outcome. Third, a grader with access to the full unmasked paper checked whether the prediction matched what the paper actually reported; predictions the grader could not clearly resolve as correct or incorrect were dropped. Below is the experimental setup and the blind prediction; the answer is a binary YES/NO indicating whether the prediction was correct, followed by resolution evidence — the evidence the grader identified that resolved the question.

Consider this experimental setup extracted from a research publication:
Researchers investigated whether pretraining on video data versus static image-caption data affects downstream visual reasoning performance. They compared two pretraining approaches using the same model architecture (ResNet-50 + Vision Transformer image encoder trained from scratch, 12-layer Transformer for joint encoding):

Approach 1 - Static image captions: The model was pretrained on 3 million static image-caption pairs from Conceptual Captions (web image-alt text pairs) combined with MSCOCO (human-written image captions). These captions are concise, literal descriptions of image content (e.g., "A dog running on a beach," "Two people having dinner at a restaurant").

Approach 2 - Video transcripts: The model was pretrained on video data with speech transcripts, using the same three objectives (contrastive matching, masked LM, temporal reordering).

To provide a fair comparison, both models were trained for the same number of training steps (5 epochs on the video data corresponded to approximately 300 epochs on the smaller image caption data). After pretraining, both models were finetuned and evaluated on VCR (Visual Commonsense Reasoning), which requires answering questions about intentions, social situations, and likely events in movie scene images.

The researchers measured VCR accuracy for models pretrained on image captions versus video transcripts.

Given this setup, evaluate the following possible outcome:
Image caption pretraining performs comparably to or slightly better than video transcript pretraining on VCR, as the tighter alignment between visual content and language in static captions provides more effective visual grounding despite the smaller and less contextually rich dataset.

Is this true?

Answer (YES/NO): NO